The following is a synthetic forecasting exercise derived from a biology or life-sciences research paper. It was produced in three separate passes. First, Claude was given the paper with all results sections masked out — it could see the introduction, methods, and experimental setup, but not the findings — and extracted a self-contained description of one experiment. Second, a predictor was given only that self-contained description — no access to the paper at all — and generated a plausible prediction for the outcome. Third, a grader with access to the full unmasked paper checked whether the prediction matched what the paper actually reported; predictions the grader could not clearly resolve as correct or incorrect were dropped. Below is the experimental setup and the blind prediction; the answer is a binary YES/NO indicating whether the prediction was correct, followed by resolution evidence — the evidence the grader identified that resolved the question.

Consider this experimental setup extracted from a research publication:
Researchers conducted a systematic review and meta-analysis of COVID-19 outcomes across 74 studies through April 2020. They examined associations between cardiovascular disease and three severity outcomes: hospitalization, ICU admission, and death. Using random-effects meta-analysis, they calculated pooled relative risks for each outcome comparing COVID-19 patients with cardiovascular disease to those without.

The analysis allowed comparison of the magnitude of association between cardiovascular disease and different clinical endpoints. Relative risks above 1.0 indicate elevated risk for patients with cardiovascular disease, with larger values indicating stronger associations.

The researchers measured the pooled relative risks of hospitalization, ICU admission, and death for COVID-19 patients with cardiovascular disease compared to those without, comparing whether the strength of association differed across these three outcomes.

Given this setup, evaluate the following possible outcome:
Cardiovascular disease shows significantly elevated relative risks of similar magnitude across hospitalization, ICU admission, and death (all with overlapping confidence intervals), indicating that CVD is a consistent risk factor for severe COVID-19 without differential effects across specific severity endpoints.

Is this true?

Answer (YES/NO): NO